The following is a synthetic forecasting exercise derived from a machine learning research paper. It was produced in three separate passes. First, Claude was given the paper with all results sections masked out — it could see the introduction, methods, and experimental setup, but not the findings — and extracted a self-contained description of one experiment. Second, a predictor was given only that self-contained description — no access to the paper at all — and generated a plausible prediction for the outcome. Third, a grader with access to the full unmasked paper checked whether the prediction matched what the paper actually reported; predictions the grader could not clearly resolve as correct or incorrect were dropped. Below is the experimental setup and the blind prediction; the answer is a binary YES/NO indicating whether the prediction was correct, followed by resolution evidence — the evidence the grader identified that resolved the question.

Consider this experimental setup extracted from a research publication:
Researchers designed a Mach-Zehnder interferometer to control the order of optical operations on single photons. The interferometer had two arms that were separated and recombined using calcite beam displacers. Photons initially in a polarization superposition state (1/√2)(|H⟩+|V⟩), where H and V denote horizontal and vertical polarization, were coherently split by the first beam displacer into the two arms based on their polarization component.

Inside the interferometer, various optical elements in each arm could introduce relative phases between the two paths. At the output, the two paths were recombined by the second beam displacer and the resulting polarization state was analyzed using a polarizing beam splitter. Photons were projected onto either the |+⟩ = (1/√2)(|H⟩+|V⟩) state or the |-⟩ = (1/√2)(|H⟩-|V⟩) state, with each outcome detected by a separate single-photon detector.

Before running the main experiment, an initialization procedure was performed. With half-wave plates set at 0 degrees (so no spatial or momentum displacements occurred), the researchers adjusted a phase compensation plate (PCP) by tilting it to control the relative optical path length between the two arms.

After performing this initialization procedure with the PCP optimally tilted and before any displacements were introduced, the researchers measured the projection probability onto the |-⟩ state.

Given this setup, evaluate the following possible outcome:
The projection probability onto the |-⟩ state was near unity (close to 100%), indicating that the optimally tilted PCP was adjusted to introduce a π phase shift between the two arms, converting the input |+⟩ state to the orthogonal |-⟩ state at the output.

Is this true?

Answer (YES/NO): NO